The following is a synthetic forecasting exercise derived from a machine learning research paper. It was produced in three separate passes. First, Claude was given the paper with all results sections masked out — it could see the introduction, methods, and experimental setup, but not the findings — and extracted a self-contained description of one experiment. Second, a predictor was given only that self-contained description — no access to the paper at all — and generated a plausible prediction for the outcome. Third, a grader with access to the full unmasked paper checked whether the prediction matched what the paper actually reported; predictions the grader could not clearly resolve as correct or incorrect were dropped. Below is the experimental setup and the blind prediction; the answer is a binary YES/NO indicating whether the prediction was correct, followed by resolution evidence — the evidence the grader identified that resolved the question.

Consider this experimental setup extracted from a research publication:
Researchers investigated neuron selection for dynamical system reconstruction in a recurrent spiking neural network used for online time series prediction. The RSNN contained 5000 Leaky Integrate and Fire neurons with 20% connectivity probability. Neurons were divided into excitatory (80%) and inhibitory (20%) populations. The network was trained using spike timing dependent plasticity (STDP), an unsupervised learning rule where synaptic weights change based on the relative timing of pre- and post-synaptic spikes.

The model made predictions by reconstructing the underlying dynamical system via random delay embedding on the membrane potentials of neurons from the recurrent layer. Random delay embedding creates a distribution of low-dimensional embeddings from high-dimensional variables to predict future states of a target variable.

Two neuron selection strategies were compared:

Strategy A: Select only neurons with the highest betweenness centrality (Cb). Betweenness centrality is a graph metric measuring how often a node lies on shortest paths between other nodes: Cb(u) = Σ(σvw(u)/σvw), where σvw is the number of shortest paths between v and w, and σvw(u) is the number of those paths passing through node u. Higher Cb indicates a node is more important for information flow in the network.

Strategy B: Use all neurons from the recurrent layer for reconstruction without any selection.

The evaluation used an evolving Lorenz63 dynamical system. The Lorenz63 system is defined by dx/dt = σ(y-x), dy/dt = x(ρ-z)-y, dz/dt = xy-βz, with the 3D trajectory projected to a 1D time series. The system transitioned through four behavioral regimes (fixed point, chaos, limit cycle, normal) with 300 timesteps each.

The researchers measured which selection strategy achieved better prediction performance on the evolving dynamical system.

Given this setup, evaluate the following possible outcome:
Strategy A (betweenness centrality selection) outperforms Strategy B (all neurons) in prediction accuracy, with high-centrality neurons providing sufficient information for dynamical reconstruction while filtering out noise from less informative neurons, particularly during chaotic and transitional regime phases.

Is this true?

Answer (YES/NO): NO